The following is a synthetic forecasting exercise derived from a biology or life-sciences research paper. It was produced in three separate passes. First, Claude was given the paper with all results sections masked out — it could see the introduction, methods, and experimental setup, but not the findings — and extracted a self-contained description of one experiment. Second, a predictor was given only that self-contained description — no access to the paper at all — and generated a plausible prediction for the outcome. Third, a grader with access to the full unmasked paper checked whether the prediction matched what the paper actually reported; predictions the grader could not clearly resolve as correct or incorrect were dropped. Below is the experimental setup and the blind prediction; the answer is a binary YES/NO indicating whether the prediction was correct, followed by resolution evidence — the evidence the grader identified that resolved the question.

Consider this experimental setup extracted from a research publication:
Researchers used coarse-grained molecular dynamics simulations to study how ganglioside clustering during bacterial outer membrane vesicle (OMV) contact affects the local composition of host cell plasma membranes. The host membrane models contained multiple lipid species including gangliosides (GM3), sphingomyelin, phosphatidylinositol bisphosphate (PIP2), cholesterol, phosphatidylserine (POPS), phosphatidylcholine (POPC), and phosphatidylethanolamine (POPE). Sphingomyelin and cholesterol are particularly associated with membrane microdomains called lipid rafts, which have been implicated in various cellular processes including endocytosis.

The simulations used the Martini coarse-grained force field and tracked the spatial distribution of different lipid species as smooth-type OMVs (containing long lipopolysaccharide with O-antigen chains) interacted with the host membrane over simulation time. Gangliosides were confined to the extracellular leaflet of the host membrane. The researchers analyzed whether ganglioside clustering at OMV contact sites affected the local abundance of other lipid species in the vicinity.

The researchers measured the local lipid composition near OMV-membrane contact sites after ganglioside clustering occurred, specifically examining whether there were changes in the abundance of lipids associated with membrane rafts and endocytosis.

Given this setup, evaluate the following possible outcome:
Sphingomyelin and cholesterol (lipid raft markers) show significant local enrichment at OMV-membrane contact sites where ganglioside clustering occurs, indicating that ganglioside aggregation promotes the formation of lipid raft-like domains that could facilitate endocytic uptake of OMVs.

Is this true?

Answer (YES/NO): YES